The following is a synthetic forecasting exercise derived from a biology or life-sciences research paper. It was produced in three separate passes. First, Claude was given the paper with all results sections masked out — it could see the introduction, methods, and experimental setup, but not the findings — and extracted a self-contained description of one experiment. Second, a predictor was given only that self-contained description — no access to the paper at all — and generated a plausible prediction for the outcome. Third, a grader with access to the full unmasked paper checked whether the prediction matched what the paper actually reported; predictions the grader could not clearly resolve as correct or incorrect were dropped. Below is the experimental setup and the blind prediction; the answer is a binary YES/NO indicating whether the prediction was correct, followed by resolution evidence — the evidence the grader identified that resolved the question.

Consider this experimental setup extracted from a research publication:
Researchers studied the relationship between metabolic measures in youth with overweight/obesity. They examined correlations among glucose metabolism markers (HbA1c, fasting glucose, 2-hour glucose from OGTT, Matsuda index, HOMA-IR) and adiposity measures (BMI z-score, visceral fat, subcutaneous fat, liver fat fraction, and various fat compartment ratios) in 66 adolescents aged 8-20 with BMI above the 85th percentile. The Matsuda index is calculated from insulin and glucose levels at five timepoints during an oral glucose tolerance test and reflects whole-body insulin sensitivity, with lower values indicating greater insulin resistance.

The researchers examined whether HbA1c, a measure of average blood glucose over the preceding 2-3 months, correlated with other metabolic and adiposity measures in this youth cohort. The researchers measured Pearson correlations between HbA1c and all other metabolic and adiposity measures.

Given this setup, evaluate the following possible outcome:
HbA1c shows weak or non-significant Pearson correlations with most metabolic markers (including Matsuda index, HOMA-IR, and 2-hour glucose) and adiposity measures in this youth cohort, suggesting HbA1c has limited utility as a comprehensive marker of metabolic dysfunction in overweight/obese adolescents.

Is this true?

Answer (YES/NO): YES